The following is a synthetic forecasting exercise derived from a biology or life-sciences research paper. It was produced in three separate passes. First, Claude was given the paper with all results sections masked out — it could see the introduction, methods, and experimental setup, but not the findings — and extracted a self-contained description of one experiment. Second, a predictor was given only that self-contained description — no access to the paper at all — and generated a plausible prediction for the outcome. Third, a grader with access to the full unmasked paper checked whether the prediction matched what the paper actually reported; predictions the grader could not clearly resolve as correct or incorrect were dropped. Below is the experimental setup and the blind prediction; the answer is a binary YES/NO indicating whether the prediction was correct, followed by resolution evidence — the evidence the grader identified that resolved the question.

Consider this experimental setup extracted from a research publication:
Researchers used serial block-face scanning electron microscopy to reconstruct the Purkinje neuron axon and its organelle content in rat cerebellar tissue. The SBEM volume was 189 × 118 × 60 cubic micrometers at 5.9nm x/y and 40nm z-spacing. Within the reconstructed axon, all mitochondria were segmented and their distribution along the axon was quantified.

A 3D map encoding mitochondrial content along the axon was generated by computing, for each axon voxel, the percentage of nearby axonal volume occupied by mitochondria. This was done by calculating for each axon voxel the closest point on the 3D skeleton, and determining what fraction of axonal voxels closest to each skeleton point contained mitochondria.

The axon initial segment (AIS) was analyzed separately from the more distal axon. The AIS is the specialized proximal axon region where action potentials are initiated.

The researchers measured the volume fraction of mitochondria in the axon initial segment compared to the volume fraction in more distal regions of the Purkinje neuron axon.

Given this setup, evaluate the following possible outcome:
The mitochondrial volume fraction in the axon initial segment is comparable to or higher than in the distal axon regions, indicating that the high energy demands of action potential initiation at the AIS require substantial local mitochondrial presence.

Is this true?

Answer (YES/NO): NO